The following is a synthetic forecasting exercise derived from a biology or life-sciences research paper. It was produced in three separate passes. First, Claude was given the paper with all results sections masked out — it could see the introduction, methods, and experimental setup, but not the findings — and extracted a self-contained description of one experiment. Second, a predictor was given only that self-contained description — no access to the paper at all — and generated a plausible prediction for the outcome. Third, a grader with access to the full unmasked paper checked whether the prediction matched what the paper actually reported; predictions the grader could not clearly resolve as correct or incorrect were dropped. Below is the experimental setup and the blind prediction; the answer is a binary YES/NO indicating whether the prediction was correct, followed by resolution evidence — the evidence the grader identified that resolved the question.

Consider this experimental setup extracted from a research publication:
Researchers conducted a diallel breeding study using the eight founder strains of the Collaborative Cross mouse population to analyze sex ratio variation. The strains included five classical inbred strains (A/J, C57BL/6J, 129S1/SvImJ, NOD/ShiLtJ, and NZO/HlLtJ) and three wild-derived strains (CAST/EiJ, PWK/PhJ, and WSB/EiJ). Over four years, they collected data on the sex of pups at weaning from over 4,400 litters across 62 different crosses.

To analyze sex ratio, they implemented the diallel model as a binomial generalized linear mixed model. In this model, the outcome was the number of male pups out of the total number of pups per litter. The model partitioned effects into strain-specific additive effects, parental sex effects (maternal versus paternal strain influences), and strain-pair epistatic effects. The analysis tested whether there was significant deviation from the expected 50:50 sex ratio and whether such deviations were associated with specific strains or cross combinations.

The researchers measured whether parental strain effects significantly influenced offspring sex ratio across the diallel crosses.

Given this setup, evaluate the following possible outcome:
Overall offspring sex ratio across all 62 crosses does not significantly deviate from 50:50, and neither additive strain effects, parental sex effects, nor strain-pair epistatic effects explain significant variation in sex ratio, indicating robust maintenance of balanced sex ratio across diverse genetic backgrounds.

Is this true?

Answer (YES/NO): YES